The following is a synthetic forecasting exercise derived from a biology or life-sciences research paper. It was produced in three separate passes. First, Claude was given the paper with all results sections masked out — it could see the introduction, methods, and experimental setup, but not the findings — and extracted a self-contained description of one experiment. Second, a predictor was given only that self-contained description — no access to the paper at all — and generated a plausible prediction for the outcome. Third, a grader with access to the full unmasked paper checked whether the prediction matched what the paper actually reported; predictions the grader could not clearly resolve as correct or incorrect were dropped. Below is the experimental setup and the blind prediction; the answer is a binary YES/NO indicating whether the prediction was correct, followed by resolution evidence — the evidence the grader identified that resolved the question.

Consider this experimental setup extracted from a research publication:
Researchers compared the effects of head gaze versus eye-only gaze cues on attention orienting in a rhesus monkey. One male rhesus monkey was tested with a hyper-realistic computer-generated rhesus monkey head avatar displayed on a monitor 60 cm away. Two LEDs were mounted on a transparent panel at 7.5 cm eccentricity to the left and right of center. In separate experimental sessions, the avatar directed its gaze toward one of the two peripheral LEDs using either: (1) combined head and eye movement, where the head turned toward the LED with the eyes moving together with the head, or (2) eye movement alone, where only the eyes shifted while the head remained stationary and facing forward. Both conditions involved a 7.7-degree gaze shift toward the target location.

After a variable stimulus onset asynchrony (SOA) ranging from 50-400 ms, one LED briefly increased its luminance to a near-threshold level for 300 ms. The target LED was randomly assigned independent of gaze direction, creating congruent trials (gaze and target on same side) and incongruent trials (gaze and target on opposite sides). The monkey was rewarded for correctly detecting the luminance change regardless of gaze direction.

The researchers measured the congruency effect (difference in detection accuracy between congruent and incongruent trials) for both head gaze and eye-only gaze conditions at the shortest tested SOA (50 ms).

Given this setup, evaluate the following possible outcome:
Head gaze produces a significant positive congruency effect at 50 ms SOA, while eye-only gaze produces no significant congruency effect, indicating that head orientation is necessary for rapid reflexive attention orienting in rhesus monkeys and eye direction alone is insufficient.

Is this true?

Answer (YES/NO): YES